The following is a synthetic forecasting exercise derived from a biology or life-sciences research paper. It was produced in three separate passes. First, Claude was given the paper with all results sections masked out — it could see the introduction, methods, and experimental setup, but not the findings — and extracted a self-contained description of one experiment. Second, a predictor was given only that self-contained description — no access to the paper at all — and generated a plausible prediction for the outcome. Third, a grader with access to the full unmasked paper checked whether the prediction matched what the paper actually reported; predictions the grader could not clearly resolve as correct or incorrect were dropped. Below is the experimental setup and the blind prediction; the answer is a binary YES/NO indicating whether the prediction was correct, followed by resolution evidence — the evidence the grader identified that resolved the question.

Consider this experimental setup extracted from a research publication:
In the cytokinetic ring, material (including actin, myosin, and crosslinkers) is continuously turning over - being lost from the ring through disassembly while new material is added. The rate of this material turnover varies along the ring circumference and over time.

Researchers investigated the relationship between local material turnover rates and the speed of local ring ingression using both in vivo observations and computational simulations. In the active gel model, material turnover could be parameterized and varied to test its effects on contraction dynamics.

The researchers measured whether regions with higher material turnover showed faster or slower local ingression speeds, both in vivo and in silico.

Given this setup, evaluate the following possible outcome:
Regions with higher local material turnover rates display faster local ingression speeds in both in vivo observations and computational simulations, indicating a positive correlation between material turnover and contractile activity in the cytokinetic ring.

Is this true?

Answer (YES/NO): YES